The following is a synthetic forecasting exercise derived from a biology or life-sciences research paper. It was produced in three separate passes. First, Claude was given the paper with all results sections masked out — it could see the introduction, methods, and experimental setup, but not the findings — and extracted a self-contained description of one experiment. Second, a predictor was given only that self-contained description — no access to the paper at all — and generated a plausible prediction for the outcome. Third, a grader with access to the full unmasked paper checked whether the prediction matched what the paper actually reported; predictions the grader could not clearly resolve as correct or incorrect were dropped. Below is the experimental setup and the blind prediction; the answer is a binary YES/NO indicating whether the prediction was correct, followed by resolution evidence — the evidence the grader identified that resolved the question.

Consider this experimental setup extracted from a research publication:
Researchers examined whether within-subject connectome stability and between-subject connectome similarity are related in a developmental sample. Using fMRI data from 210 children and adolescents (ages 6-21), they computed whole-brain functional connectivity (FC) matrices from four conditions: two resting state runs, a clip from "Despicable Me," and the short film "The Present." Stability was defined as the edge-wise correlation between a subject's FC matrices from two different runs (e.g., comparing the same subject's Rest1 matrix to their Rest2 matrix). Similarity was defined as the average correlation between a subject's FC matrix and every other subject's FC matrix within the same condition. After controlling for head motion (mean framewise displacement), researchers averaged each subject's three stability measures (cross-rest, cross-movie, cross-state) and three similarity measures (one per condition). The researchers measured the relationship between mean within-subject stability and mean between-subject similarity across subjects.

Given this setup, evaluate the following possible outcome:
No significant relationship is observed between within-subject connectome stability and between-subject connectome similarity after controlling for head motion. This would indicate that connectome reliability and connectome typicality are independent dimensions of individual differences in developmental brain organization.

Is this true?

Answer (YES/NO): NO